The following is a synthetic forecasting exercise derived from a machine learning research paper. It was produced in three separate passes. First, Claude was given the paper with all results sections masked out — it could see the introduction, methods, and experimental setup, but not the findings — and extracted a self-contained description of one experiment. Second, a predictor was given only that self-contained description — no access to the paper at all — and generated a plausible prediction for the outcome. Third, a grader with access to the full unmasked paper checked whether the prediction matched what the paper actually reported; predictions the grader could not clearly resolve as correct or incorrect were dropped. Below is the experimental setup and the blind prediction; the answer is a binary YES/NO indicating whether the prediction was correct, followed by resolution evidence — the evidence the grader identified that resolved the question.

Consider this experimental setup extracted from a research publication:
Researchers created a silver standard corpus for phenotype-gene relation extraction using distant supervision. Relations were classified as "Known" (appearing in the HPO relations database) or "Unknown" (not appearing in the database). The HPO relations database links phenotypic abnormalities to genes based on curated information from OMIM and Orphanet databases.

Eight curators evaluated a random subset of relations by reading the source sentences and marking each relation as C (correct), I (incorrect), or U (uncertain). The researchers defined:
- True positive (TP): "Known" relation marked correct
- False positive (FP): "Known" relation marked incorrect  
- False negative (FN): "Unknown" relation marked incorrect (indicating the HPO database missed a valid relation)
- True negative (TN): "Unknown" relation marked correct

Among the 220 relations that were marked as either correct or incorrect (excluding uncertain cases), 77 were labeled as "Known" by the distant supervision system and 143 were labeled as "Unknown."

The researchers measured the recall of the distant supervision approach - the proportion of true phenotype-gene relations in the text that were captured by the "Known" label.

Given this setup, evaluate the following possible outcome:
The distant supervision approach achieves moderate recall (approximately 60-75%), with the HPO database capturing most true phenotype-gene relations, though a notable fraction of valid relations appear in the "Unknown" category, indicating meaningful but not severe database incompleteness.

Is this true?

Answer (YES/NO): NO